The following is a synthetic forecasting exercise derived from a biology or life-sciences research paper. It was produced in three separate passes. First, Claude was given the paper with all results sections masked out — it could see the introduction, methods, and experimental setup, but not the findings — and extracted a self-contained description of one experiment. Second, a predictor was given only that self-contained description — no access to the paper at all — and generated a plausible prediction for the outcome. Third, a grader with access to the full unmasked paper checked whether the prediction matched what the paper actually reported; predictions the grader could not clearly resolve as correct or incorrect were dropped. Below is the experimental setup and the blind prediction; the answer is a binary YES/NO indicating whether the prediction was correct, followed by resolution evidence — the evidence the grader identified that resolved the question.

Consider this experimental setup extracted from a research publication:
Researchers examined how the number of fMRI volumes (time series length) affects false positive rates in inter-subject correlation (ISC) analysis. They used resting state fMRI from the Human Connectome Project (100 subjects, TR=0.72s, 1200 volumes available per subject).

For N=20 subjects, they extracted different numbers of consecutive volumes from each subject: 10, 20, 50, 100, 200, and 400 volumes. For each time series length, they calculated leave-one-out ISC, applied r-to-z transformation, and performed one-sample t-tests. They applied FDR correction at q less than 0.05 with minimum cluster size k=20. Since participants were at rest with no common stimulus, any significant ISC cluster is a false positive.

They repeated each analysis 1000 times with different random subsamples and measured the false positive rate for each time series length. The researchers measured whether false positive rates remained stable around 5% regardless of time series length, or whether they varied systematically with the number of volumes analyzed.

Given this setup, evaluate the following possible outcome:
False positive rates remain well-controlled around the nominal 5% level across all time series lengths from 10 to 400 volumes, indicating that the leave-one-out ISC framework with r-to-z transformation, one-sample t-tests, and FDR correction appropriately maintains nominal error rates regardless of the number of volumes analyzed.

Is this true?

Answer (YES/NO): YES